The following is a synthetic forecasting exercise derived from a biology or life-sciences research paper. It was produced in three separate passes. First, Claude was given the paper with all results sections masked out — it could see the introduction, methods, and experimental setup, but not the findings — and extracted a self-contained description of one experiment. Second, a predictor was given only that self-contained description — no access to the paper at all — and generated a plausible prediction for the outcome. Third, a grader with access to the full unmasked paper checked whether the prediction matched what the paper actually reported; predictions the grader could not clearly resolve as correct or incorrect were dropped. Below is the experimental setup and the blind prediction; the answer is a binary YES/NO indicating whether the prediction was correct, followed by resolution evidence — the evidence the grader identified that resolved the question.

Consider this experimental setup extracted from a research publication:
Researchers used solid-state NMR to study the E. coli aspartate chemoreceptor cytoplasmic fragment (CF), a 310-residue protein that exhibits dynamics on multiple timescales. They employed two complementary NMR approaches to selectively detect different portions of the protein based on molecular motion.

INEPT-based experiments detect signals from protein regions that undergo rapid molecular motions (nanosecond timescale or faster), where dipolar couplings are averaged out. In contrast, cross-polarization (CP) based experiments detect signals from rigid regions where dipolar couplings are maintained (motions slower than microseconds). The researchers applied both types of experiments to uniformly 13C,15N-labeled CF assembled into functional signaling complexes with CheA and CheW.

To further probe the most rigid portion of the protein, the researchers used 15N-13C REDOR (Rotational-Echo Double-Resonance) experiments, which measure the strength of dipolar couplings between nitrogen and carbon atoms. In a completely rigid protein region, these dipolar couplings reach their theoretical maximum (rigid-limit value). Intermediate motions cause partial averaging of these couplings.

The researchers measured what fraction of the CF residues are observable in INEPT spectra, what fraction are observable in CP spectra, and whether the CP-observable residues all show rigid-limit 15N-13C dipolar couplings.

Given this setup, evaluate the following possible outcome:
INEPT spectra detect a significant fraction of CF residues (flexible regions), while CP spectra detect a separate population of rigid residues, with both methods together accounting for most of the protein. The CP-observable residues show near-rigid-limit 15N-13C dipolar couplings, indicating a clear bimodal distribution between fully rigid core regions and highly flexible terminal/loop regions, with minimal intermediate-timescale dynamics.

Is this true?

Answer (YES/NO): NO